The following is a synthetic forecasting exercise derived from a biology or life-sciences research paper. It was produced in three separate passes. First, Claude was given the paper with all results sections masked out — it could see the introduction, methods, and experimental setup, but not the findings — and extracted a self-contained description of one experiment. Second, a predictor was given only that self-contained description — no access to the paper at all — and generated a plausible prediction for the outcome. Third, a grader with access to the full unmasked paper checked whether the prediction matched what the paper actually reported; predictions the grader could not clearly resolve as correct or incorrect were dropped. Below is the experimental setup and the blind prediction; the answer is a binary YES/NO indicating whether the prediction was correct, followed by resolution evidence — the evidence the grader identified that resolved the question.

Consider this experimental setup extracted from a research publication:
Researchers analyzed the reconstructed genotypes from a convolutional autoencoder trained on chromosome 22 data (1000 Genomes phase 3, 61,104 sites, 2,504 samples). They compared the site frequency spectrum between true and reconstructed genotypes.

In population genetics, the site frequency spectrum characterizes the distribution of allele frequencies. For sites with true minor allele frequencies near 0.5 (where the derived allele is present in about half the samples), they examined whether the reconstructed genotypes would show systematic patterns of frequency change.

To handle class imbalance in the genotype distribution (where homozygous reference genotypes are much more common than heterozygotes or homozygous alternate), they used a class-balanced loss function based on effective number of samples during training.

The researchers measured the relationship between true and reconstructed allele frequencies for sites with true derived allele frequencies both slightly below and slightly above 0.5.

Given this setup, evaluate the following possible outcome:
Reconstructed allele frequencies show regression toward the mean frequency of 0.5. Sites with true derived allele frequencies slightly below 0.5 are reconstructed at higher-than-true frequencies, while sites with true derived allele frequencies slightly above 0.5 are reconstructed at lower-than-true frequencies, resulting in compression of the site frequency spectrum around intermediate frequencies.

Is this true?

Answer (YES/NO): YES